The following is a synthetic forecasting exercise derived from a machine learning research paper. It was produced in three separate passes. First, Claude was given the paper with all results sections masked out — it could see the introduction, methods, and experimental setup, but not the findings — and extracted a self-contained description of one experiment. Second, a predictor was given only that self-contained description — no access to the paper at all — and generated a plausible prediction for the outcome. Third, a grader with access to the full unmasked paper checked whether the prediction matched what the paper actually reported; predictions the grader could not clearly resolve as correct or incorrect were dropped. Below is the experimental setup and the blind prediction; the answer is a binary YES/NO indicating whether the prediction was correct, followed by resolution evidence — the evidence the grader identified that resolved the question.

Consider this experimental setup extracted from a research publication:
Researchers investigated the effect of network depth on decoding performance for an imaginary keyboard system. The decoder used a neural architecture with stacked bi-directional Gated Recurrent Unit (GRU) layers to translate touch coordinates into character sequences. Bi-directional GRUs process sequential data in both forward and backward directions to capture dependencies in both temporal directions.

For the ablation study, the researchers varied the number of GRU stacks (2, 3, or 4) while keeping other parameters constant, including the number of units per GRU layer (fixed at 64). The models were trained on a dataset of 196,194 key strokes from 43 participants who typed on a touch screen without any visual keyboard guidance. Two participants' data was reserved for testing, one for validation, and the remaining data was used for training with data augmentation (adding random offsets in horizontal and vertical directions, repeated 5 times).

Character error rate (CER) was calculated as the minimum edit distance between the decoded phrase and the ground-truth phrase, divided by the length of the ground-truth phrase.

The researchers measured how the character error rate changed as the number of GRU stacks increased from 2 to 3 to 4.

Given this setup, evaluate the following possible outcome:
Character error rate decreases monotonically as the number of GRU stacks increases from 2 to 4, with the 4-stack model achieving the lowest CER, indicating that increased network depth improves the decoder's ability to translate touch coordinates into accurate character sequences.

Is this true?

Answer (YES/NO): NO